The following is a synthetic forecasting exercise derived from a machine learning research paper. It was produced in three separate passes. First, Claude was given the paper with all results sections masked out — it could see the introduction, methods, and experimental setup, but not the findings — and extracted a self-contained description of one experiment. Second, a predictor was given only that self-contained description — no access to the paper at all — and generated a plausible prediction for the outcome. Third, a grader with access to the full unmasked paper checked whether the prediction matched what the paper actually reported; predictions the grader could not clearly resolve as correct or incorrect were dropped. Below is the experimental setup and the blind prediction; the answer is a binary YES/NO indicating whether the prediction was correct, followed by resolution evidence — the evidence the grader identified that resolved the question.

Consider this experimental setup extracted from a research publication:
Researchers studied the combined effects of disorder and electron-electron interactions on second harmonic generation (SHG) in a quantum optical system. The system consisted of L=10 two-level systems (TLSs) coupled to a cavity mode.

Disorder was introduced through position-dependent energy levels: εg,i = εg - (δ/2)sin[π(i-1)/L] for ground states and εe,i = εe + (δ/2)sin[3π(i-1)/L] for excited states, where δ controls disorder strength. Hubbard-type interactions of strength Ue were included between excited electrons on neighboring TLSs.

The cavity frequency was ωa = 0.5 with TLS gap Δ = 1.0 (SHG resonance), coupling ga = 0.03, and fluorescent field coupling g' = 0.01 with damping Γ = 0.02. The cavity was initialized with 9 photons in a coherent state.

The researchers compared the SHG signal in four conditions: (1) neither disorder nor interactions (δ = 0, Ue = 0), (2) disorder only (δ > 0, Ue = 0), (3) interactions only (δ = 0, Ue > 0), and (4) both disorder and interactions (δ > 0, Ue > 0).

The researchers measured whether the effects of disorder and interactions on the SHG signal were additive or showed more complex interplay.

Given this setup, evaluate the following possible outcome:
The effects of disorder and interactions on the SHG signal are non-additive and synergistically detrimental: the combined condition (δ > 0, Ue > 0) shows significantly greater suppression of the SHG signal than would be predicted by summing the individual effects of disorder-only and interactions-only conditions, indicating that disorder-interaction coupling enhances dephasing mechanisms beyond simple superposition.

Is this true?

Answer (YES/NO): NO